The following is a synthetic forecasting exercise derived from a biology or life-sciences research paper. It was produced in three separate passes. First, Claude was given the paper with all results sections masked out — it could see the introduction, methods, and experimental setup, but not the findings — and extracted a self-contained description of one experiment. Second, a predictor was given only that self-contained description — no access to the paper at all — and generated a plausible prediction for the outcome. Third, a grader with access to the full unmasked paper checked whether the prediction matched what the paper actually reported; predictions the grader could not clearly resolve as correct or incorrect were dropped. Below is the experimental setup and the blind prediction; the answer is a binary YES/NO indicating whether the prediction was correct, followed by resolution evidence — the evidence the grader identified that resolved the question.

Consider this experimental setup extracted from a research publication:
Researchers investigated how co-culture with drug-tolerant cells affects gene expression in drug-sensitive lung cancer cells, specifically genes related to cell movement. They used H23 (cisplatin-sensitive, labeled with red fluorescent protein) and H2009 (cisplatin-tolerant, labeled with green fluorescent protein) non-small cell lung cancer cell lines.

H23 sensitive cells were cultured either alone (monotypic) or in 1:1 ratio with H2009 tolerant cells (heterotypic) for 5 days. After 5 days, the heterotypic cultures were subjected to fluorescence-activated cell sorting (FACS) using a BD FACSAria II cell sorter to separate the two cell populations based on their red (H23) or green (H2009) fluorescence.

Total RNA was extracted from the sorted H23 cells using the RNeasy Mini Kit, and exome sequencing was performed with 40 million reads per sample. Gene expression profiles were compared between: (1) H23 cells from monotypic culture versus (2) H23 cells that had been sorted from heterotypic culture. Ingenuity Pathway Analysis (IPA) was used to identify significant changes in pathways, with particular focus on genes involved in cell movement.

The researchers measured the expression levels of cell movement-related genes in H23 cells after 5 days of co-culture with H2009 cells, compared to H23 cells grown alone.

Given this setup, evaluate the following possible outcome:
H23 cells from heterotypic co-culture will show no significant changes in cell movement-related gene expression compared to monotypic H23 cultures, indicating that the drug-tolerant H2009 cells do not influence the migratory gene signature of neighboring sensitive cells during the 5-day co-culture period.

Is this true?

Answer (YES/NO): NO